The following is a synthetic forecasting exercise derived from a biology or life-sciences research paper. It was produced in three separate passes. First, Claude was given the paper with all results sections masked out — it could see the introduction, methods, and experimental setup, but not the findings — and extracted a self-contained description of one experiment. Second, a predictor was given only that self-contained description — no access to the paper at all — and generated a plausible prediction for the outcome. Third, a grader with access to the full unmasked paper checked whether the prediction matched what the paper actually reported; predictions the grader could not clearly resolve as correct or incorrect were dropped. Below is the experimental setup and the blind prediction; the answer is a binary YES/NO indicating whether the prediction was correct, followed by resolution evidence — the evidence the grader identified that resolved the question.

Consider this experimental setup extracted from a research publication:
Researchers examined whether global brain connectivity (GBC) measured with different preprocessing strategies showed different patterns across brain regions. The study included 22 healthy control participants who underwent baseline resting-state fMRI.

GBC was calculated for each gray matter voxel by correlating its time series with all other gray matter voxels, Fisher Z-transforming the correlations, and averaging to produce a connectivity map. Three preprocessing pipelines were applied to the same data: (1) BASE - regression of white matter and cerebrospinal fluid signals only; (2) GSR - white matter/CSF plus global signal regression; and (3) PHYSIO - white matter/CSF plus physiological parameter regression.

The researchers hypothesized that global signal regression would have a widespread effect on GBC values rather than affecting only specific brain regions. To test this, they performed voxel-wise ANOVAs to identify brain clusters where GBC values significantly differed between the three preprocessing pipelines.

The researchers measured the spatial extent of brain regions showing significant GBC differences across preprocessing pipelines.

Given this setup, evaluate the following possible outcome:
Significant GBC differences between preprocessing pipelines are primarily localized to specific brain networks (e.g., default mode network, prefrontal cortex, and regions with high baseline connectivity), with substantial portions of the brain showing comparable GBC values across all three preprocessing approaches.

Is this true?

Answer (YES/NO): NO